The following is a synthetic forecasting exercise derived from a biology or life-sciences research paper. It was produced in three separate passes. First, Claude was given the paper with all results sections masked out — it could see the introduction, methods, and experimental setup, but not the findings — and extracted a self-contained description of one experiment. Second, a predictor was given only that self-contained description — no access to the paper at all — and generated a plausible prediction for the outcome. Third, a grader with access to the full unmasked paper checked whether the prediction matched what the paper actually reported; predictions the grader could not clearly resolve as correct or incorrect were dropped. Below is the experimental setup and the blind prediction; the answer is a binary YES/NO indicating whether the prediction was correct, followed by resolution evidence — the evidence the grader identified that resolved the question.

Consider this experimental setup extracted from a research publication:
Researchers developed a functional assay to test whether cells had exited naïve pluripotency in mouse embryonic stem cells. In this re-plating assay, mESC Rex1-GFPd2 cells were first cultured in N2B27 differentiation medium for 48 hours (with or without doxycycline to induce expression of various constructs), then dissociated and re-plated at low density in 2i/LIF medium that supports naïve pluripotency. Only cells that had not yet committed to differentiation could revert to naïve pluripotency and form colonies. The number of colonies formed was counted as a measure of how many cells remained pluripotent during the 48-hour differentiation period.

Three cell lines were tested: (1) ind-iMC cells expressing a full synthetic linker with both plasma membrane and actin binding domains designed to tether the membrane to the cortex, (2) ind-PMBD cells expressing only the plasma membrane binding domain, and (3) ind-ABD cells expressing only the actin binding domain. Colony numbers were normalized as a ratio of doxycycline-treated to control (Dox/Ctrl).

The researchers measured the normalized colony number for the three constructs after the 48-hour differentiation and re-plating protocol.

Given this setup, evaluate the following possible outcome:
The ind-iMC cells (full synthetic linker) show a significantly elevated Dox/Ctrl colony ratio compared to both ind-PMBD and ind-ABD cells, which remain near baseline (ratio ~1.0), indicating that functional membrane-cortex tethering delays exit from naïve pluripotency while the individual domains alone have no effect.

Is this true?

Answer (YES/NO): YES